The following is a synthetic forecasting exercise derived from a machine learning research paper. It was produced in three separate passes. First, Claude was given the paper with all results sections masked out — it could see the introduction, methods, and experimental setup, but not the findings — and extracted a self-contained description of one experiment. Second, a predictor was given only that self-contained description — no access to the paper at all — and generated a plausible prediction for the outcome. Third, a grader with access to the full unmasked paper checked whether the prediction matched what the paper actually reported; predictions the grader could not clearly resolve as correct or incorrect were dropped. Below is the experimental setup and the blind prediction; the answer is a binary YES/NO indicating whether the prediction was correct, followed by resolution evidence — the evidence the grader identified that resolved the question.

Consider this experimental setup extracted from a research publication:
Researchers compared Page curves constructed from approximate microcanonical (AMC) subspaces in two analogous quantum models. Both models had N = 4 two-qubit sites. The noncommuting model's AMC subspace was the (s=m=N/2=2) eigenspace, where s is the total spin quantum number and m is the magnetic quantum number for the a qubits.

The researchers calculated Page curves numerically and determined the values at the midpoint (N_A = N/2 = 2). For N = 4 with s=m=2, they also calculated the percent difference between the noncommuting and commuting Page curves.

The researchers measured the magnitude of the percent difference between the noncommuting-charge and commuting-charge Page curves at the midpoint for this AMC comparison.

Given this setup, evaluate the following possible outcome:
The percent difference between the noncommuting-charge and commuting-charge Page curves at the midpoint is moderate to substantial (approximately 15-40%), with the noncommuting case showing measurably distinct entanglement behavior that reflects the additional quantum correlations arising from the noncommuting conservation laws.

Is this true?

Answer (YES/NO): NO